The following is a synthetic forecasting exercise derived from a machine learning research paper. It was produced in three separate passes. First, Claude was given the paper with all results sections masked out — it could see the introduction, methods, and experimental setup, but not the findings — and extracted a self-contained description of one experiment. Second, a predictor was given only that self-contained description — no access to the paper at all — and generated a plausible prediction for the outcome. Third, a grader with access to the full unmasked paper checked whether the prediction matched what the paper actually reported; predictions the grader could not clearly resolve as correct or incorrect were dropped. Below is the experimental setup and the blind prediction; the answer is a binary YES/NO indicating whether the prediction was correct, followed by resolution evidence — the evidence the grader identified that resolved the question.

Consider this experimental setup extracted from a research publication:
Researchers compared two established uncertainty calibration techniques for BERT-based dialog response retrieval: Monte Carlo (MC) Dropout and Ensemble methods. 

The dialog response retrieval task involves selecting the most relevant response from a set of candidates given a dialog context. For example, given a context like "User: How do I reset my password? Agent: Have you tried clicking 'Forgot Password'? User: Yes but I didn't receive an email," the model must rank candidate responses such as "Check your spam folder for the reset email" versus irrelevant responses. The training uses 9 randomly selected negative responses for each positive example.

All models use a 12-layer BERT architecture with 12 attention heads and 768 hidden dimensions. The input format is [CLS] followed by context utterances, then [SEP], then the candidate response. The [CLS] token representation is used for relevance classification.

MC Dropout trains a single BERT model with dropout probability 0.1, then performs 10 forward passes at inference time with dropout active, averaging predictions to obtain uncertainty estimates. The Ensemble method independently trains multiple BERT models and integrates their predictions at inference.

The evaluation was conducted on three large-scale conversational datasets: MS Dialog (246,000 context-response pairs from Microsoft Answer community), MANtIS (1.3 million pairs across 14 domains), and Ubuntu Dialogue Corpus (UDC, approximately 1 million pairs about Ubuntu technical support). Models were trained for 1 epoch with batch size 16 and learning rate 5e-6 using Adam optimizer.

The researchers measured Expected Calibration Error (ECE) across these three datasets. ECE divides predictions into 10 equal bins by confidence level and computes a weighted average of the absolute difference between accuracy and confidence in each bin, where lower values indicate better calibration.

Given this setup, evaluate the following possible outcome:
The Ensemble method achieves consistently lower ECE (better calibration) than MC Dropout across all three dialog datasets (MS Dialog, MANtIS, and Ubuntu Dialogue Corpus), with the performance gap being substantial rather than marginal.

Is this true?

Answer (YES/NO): NO